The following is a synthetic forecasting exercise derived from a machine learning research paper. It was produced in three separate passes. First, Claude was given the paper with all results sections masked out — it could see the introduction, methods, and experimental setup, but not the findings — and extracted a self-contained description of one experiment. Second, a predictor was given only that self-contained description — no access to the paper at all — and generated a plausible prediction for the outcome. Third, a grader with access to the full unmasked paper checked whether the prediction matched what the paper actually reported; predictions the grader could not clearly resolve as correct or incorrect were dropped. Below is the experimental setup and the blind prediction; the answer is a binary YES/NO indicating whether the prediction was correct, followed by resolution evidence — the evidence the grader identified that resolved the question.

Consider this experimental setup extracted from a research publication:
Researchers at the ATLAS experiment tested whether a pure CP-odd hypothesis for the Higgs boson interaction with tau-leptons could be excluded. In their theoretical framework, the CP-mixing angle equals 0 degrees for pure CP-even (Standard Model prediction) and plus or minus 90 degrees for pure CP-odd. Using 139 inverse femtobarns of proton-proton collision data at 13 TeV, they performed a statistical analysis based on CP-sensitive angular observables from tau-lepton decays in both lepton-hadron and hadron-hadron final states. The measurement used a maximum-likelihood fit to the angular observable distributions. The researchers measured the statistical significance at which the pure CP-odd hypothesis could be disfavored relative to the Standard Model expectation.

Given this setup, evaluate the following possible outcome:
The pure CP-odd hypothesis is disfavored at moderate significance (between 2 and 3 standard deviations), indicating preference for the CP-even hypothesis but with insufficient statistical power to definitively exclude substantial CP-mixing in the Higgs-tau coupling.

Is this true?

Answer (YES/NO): NO